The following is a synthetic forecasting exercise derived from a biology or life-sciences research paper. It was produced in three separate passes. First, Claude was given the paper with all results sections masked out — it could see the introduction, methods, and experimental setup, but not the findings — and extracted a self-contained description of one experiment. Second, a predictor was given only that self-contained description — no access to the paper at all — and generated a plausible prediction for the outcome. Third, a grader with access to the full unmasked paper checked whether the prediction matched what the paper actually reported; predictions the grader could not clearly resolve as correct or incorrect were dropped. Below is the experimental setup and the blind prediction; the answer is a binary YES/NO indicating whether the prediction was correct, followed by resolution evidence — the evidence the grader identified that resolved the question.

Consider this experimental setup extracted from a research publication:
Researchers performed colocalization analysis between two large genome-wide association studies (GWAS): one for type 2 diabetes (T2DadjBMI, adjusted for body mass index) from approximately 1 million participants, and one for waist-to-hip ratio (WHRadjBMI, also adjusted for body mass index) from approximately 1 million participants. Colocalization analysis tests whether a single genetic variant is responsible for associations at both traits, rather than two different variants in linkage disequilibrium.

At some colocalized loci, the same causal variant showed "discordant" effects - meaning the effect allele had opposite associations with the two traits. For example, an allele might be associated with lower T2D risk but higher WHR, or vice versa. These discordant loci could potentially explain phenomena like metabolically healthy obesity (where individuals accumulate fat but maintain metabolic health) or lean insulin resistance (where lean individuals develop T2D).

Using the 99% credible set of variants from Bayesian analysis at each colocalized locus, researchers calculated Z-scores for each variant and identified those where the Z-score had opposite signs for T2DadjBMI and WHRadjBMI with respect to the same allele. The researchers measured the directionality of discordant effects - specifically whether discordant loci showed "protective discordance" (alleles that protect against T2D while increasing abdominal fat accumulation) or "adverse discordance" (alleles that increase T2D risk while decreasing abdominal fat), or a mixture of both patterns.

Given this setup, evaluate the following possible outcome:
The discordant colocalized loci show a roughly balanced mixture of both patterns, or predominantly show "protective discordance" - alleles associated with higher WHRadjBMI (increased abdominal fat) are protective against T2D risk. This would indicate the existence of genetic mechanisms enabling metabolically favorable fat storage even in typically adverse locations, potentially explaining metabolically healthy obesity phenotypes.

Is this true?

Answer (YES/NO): YES